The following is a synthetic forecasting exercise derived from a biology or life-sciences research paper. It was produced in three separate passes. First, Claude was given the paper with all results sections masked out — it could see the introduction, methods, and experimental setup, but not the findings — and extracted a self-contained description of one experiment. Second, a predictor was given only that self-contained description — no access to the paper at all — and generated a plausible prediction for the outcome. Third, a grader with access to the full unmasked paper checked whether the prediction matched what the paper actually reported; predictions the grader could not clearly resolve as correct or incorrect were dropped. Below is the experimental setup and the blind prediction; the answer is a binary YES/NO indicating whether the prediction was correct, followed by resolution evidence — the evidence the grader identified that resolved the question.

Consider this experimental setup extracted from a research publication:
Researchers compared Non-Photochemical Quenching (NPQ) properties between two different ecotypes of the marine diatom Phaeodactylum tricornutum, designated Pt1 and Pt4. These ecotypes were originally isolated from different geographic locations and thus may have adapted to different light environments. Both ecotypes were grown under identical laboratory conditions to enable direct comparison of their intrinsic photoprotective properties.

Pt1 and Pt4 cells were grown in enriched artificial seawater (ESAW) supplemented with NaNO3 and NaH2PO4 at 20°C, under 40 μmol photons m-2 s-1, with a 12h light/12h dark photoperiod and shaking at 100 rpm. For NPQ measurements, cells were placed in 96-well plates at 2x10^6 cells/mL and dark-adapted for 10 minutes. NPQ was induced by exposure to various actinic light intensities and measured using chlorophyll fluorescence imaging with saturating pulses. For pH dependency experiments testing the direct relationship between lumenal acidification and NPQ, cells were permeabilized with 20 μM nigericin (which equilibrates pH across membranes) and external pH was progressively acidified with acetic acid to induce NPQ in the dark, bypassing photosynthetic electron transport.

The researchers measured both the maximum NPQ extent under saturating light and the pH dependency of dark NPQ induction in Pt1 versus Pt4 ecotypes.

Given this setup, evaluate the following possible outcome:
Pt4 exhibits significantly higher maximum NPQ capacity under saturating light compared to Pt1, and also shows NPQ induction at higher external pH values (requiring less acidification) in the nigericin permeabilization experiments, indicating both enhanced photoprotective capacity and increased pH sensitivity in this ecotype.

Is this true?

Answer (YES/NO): NO